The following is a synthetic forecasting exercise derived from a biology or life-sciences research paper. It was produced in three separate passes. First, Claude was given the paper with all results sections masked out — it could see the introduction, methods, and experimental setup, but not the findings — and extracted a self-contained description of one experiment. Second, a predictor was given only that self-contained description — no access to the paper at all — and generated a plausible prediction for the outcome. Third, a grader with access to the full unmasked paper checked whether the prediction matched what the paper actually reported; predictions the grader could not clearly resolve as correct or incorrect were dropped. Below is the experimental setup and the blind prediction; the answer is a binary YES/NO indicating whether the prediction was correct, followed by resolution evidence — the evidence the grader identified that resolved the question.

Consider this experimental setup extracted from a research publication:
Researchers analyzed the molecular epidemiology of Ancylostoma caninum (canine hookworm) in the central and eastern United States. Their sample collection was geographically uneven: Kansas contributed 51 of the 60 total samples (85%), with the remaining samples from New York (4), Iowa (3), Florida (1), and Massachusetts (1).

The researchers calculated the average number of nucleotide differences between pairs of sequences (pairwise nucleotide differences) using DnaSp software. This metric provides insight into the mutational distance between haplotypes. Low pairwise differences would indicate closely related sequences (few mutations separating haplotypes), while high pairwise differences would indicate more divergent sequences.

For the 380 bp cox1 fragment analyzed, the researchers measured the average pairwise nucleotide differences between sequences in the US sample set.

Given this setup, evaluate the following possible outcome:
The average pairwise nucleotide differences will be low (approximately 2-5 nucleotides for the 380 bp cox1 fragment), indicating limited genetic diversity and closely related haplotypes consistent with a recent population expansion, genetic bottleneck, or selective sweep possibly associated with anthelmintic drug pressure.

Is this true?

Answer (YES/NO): NO